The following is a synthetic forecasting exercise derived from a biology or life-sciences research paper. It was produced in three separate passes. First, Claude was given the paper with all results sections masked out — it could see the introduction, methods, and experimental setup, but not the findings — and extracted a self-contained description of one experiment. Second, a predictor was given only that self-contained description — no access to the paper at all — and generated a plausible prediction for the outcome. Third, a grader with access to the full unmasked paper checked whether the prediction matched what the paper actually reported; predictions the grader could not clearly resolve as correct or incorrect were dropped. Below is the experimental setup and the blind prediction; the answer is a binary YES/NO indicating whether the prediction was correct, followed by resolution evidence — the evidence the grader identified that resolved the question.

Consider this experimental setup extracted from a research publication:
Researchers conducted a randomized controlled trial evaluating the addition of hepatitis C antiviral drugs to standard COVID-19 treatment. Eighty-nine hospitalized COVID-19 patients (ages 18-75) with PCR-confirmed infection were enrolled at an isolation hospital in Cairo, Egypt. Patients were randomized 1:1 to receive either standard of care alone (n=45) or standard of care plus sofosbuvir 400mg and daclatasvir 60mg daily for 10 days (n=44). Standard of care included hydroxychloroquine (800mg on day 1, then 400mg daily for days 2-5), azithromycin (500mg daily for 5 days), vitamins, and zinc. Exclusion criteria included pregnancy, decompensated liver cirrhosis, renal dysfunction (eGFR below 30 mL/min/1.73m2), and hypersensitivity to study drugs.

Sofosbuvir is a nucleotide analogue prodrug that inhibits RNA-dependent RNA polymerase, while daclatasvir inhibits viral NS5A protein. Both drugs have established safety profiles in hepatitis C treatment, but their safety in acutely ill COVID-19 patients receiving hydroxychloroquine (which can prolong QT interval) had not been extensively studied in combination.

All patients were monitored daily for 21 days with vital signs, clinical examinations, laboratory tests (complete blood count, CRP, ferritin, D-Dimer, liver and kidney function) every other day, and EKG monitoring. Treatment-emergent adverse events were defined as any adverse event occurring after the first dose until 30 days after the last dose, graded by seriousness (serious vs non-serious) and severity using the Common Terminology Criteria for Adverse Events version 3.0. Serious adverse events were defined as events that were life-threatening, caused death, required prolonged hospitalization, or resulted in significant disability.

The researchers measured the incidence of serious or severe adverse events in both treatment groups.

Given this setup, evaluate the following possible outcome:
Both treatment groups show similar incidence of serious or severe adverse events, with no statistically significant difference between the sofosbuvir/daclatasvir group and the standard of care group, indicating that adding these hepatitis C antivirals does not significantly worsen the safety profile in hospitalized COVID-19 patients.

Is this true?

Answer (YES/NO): YES